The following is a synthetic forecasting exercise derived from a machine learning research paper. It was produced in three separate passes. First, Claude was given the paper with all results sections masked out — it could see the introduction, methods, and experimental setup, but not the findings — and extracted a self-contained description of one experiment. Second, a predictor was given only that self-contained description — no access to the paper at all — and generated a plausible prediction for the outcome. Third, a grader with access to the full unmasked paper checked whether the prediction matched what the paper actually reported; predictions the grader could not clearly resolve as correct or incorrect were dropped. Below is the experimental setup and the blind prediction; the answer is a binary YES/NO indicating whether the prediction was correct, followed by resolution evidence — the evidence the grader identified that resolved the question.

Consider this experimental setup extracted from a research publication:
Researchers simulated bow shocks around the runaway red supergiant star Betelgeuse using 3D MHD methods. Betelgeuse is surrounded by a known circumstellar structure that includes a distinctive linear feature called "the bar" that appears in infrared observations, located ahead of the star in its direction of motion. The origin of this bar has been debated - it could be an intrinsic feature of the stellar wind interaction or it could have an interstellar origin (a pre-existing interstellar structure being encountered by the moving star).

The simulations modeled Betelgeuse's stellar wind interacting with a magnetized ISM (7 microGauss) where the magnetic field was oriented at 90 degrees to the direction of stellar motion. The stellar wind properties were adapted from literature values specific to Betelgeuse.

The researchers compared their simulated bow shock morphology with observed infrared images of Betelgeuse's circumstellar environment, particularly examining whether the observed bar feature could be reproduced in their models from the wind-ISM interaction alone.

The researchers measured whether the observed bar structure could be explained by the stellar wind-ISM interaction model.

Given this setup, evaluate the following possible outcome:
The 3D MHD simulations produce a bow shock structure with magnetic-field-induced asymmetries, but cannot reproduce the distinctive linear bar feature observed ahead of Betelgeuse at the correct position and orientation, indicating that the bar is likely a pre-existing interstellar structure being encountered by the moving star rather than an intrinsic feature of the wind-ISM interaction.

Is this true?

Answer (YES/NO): YES